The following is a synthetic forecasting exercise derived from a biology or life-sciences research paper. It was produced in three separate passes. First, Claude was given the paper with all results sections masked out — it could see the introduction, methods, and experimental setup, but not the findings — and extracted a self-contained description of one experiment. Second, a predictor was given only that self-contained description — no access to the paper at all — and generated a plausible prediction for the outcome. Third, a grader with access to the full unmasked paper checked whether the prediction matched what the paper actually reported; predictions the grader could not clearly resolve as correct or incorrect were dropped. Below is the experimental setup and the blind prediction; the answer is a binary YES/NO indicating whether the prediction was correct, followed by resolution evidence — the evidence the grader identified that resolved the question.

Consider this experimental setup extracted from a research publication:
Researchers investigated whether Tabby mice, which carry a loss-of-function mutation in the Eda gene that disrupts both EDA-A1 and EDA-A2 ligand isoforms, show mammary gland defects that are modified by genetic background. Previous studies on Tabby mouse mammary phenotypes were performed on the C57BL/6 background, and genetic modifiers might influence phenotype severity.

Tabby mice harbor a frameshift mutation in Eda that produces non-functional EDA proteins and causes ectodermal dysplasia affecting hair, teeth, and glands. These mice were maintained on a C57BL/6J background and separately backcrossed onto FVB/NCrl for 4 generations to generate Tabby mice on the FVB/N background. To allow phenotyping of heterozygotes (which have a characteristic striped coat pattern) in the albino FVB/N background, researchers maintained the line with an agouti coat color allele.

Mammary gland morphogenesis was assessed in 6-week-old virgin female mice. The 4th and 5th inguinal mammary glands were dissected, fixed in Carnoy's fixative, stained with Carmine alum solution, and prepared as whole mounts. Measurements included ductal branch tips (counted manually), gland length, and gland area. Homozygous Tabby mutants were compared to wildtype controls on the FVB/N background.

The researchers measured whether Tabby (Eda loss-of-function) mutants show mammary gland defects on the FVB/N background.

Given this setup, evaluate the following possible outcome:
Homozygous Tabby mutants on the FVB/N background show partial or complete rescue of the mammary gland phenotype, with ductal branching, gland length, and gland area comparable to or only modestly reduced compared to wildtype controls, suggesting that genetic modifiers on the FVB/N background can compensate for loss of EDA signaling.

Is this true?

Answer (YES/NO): NO